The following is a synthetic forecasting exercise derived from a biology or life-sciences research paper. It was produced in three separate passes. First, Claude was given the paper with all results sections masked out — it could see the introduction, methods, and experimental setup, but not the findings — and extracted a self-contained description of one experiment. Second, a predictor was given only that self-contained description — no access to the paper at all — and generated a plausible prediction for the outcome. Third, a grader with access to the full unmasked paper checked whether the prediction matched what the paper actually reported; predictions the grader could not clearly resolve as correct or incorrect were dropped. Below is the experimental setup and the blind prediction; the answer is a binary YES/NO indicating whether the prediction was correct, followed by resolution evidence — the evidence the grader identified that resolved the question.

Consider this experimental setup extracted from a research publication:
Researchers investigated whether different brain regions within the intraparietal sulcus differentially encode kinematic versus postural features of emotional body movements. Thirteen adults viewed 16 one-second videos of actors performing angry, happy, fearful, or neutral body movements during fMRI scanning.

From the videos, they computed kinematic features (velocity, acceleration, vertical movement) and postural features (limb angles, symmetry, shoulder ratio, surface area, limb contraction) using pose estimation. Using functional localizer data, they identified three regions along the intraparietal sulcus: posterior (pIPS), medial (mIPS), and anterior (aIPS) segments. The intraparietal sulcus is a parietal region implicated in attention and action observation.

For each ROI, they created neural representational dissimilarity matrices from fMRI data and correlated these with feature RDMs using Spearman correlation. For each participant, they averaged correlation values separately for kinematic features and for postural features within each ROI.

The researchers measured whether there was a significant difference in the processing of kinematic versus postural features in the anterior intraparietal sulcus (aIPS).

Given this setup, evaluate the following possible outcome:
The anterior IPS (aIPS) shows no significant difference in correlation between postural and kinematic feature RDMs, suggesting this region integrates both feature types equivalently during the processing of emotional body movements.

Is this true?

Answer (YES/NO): YES